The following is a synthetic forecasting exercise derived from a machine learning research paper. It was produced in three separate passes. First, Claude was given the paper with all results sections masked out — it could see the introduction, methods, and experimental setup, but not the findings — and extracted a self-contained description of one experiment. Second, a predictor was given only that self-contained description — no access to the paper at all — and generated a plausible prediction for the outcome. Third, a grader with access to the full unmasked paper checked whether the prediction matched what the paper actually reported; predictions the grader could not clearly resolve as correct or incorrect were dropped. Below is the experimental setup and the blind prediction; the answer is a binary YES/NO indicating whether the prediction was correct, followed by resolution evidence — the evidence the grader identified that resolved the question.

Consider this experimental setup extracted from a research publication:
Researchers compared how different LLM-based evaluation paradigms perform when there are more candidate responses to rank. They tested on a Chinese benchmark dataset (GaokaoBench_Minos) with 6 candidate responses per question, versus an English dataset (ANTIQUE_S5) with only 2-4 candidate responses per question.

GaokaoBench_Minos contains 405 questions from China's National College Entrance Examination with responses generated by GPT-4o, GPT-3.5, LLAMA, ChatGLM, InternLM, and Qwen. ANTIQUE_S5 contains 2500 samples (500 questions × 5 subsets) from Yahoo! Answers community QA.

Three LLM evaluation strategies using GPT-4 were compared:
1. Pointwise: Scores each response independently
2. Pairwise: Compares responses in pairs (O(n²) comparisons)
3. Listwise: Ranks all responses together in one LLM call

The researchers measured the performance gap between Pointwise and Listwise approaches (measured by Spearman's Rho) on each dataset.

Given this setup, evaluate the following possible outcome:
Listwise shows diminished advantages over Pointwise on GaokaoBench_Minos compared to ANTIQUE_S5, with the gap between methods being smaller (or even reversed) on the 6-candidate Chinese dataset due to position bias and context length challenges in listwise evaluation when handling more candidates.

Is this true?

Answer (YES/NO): NO